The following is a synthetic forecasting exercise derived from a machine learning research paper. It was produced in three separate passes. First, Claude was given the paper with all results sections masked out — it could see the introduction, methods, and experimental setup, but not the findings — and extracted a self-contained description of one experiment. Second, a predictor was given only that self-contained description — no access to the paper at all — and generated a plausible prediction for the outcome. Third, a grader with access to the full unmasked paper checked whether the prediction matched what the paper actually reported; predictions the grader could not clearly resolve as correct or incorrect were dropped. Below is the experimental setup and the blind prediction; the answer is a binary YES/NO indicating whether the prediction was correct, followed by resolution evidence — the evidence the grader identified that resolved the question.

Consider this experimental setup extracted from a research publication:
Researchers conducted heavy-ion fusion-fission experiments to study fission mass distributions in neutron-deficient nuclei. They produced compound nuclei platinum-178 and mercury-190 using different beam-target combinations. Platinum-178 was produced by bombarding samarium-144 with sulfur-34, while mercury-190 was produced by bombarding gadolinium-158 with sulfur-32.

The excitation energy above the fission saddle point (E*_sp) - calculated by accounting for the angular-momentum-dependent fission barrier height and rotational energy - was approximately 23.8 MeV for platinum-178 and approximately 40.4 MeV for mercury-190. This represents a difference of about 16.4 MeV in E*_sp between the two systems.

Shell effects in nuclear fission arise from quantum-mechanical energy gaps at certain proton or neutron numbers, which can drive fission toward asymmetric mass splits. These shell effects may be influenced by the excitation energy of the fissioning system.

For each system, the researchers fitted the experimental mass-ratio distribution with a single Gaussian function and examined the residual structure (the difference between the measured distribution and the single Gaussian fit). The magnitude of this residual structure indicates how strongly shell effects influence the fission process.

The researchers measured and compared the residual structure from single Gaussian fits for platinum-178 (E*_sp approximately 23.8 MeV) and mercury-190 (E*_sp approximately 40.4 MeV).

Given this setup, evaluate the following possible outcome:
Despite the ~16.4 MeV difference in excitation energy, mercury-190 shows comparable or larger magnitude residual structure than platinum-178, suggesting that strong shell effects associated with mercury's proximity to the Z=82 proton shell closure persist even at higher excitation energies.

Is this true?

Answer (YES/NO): NO